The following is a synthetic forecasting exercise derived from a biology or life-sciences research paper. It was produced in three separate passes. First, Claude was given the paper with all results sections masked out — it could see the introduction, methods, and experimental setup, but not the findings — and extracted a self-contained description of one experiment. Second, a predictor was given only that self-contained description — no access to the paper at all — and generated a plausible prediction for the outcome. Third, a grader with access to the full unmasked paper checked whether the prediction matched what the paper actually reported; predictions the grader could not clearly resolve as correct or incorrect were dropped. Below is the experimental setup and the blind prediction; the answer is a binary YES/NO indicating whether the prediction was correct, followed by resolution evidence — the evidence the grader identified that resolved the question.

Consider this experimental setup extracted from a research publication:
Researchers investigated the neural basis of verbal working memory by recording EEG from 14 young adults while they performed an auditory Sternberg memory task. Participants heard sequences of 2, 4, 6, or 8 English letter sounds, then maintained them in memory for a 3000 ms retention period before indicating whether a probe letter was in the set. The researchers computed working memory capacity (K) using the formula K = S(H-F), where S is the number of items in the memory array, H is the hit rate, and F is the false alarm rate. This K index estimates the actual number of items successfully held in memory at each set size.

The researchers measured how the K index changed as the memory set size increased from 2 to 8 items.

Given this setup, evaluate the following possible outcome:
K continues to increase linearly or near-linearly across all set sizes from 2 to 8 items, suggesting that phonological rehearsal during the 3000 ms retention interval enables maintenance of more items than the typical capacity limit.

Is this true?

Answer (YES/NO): NO